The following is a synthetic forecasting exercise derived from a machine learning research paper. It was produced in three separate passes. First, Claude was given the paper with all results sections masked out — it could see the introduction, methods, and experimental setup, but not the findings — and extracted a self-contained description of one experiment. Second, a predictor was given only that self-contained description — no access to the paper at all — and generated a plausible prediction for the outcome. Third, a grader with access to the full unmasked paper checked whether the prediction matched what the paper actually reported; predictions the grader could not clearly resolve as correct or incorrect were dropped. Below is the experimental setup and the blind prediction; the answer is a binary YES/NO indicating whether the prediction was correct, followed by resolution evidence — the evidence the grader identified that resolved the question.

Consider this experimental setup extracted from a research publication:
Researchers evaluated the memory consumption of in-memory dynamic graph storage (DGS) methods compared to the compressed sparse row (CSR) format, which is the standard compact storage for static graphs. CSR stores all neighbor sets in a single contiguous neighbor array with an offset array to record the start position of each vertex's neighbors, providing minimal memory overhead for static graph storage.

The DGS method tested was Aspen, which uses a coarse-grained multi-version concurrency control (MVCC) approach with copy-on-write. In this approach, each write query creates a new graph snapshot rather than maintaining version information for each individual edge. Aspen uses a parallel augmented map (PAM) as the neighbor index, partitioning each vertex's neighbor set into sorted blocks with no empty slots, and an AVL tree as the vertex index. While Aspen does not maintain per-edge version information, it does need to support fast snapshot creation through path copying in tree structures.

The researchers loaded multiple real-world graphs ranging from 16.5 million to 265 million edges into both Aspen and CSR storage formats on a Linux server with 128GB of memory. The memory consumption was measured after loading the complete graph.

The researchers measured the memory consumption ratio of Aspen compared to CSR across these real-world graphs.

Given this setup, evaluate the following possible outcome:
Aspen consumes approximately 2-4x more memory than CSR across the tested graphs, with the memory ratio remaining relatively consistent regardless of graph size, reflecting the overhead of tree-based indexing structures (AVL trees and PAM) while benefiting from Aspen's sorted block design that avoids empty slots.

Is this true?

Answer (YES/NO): NO